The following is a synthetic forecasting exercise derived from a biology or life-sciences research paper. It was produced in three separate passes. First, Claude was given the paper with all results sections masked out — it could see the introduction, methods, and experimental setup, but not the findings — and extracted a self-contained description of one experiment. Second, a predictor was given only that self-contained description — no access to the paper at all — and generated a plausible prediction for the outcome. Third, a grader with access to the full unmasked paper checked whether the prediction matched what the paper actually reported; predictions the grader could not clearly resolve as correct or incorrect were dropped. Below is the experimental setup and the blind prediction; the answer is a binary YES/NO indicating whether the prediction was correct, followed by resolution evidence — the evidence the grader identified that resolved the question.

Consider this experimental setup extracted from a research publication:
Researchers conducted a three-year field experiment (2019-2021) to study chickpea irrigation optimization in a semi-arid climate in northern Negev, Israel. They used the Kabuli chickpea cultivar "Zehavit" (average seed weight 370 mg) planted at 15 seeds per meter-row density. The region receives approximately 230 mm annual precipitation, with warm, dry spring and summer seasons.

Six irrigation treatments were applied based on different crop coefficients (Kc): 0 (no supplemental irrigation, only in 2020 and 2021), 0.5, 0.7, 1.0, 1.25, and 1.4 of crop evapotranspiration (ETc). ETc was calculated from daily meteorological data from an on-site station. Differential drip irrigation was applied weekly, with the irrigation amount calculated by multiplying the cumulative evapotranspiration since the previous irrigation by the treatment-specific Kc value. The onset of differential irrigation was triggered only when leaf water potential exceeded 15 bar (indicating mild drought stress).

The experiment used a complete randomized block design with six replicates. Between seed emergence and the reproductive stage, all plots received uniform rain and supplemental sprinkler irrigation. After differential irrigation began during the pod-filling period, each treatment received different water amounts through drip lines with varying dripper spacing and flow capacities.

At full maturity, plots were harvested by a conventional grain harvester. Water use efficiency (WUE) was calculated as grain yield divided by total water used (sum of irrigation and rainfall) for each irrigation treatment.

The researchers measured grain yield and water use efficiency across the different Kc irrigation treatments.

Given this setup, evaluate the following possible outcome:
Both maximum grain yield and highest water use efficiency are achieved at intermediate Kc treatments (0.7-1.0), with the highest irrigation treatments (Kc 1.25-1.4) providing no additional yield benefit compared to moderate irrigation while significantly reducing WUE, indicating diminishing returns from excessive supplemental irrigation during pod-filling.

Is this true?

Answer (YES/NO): NO